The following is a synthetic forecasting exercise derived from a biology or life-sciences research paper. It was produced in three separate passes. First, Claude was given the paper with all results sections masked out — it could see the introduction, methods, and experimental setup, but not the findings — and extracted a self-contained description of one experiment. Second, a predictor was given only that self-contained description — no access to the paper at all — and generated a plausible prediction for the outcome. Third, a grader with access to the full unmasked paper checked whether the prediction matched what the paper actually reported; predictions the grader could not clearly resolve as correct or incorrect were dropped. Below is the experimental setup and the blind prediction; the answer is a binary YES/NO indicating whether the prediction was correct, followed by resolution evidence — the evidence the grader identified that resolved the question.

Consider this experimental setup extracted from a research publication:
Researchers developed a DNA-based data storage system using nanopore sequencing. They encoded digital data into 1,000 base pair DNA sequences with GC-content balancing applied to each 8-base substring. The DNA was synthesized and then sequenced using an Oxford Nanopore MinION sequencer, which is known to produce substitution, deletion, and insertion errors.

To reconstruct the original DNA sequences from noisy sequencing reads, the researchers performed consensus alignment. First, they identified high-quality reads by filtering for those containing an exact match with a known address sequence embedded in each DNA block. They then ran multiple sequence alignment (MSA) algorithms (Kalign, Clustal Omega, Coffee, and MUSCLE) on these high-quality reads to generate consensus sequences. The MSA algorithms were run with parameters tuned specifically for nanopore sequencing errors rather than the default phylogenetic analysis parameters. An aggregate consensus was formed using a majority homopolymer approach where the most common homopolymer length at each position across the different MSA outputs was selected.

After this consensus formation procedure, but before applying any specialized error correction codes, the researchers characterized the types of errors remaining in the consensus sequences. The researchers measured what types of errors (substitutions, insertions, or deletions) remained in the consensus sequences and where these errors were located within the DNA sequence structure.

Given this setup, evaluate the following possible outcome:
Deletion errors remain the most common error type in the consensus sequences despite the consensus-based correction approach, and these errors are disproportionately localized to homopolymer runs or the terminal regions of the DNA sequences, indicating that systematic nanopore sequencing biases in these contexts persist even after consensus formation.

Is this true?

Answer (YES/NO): YES